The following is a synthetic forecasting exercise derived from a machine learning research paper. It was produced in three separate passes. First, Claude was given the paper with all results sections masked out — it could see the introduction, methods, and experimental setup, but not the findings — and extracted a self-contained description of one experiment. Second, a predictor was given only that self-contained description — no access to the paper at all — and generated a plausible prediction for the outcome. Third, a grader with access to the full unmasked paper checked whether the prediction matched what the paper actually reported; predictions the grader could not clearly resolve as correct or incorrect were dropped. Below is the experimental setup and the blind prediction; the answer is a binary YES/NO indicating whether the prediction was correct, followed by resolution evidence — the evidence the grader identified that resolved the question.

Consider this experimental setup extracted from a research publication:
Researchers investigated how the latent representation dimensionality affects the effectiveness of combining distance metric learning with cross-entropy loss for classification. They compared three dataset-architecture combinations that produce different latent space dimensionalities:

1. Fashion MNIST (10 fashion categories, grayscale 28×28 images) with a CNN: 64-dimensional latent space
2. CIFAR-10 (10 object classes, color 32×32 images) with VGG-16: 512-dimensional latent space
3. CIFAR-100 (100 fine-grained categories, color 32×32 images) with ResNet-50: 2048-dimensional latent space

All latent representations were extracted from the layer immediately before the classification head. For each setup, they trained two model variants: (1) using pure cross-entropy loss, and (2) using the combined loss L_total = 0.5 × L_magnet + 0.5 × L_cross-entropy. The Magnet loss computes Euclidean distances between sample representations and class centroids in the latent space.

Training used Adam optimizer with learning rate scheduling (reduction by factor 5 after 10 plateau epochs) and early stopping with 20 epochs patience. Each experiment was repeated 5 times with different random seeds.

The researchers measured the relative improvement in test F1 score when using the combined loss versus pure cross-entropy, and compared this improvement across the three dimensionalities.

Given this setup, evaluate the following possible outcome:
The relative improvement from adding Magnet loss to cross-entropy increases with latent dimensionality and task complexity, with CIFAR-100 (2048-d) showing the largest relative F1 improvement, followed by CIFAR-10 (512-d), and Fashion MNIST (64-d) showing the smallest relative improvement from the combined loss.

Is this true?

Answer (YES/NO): YES